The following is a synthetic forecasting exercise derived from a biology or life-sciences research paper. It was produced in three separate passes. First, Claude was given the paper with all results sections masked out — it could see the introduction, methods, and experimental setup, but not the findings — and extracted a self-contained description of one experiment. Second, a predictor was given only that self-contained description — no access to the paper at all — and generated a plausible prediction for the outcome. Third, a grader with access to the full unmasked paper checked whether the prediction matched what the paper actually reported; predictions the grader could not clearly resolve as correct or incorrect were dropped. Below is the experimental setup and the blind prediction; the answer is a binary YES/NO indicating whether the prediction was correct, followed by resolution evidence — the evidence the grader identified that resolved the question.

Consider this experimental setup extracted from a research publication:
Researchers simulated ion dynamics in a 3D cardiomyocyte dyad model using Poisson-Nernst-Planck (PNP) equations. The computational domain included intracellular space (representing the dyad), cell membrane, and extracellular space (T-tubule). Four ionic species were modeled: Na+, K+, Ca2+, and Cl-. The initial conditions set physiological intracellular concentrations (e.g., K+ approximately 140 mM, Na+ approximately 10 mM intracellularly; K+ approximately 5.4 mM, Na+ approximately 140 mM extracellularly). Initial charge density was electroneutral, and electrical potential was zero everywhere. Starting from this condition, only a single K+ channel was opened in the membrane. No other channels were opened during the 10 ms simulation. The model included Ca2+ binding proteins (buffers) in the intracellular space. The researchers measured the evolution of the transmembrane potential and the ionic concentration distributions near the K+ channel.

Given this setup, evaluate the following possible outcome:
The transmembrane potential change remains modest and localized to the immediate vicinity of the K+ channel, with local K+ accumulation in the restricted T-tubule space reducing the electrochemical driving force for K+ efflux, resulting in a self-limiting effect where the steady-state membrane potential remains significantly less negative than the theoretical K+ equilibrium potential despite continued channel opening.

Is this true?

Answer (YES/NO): NO